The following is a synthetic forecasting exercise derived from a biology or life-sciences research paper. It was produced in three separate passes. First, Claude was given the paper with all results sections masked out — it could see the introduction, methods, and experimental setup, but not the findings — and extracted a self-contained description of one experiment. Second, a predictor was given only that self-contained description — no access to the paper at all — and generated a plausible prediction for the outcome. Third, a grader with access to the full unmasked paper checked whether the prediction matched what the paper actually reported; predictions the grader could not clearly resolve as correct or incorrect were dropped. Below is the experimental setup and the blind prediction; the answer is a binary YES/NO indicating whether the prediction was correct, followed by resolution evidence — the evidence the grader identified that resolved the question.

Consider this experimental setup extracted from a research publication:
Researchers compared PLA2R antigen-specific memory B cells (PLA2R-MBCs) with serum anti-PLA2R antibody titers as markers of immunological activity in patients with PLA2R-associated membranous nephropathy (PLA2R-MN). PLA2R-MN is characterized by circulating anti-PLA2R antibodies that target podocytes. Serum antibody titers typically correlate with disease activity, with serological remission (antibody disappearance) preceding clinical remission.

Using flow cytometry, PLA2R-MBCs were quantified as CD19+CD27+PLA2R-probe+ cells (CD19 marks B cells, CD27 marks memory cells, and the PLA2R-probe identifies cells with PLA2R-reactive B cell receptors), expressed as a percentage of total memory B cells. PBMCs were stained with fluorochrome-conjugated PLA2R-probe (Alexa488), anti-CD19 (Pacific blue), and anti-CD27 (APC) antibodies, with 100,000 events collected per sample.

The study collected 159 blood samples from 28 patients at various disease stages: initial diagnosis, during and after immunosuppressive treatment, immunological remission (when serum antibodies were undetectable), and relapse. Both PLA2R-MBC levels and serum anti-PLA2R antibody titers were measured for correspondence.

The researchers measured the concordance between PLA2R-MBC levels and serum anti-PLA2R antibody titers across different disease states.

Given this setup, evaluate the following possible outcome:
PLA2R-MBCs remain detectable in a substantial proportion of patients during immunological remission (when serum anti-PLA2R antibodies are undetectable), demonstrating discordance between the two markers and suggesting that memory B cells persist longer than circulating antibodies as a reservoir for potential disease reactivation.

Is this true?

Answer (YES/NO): NO